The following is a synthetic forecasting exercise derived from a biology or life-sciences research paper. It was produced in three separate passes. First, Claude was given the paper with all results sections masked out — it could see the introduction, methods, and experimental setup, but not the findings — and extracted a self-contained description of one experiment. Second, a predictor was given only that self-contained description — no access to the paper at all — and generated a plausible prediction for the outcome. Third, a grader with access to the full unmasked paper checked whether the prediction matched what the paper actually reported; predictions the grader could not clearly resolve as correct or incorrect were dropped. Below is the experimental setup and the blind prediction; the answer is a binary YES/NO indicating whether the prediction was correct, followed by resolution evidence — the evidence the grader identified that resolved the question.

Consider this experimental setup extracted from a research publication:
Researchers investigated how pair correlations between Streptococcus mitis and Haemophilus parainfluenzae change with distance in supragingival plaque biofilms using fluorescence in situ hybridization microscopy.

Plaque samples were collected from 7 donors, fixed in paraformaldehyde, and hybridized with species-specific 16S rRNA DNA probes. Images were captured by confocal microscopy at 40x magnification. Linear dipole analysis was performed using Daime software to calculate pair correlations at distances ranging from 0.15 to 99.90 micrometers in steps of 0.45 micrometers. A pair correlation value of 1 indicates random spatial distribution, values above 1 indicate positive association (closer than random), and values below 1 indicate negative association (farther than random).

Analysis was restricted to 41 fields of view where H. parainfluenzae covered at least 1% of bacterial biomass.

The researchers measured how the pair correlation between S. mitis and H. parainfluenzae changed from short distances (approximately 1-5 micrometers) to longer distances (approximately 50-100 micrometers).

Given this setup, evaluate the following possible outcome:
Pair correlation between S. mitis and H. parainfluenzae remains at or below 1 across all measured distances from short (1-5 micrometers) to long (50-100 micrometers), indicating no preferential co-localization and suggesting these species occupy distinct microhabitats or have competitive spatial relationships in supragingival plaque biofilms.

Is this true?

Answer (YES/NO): YES